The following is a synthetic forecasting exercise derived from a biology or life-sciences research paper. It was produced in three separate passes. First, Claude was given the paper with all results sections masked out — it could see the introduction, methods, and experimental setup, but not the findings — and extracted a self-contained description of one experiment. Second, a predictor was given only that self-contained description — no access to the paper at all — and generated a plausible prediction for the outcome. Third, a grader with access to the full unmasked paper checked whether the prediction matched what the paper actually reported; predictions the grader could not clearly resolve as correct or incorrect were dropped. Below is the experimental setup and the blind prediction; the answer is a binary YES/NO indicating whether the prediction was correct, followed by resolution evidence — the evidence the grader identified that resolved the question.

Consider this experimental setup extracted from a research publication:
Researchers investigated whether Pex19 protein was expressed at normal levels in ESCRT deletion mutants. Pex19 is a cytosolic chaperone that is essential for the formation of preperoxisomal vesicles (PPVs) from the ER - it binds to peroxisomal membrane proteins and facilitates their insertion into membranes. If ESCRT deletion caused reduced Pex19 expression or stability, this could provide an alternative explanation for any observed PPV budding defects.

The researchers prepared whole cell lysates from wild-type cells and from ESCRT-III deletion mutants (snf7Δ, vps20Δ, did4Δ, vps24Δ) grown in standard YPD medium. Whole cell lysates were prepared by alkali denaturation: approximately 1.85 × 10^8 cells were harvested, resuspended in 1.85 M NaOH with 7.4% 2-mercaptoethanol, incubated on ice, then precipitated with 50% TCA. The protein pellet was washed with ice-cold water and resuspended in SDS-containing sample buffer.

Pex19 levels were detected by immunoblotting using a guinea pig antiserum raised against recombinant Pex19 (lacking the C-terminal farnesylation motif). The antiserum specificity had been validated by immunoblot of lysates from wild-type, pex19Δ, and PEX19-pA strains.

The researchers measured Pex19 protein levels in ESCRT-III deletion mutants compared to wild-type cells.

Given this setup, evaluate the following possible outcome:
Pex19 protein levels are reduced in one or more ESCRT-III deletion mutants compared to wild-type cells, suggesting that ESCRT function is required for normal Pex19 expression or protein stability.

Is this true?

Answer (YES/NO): NO